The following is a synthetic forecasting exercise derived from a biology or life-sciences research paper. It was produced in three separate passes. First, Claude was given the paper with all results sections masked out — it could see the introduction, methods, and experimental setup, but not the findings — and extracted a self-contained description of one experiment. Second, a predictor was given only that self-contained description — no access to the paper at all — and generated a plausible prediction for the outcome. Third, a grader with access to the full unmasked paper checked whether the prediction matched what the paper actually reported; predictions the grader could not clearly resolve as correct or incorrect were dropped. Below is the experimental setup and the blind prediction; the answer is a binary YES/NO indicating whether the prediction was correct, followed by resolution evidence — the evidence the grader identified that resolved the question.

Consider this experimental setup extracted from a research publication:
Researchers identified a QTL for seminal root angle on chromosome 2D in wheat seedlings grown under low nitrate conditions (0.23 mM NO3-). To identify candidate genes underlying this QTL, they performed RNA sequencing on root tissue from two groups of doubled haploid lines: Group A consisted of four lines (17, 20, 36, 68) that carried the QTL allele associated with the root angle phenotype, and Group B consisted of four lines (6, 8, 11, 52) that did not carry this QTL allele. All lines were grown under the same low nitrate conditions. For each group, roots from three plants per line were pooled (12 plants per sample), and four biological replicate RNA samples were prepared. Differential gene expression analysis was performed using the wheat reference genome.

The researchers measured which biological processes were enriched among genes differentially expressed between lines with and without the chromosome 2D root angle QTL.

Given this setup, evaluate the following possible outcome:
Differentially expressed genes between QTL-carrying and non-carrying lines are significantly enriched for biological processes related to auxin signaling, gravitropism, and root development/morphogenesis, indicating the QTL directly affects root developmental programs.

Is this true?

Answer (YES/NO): NO